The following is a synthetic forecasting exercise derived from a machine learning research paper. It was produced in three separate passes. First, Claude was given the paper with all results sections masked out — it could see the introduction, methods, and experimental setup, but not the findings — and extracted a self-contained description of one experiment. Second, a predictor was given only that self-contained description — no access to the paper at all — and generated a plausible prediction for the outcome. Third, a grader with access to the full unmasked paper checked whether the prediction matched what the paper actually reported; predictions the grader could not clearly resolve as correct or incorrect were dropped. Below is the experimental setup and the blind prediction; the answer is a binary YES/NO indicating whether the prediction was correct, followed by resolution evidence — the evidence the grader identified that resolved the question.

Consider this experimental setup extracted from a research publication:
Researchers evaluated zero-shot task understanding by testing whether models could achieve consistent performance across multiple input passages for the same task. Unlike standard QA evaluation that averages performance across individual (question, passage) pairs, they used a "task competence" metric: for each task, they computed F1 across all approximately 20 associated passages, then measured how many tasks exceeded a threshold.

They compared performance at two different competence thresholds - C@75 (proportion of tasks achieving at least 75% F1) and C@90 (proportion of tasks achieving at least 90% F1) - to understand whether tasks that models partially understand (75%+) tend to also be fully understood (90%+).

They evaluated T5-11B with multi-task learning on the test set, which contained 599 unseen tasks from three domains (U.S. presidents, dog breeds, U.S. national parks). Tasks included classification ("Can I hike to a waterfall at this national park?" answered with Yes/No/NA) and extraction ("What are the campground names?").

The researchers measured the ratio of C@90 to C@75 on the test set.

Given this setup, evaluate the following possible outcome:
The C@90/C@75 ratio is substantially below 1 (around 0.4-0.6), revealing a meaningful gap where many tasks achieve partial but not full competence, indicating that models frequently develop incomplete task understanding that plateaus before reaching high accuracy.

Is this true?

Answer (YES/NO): YES